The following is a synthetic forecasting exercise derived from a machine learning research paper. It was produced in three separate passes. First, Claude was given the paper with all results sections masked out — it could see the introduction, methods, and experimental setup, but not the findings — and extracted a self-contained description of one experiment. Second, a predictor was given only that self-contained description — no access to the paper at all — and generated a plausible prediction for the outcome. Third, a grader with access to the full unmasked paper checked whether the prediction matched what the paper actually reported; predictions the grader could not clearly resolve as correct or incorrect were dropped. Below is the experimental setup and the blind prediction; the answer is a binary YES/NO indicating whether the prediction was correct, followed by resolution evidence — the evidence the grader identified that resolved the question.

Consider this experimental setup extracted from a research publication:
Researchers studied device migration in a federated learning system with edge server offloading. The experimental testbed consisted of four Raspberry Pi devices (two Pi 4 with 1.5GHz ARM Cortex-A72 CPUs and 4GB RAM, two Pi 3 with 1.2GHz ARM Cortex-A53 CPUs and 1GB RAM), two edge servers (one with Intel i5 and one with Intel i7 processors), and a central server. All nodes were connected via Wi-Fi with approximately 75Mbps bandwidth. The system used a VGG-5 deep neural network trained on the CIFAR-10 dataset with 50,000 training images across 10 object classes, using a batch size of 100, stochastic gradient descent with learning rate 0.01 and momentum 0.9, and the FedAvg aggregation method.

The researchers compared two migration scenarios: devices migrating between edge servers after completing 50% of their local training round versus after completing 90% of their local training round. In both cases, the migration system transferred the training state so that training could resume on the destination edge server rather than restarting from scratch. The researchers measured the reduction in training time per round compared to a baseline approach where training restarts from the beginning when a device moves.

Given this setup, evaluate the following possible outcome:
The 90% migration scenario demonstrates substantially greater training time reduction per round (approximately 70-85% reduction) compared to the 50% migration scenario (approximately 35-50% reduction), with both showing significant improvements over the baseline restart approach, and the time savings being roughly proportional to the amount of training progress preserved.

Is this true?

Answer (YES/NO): NO